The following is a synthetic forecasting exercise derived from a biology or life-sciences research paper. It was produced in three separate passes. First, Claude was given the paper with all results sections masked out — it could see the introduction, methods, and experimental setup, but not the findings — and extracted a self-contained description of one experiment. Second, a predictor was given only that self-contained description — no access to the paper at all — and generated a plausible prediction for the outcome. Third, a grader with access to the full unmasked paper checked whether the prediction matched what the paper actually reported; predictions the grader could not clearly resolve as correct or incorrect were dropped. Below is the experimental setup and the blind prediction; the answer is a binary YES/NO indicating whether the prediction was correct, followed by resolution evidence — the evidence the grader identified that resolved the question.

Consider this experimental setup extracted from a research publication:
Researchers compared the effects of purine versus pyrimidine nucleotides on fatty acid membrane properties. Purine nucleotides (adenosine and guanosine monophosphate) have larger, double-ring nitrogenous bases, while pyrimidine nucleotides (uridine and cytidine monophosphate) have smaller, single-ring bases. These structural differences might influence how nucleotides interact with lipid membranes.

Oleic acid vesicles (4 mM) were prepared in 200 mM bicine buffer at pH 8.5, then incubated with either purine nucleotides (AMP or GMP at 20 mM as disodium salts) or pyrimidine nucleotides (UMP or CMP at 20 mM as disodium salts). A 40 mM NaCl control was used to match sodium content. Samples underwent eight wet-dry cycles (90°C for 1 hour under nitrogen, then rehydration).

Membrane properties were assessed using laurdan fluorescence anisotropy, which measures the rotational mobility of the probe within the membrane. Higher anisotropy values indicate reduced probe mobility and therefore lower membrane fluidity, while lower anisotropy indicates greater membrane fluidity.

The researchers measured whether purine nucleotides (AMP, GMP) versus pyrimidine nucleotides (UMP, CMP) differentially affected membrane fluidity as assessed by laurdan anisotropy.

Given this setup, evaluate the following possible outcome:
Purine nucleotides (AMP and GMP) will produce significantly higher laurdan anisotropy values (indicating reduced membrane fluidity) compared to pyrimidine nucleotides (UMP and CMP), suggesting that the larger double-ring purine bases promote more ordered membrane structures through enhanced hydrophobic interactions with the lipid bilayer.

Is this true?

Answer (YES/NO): NO